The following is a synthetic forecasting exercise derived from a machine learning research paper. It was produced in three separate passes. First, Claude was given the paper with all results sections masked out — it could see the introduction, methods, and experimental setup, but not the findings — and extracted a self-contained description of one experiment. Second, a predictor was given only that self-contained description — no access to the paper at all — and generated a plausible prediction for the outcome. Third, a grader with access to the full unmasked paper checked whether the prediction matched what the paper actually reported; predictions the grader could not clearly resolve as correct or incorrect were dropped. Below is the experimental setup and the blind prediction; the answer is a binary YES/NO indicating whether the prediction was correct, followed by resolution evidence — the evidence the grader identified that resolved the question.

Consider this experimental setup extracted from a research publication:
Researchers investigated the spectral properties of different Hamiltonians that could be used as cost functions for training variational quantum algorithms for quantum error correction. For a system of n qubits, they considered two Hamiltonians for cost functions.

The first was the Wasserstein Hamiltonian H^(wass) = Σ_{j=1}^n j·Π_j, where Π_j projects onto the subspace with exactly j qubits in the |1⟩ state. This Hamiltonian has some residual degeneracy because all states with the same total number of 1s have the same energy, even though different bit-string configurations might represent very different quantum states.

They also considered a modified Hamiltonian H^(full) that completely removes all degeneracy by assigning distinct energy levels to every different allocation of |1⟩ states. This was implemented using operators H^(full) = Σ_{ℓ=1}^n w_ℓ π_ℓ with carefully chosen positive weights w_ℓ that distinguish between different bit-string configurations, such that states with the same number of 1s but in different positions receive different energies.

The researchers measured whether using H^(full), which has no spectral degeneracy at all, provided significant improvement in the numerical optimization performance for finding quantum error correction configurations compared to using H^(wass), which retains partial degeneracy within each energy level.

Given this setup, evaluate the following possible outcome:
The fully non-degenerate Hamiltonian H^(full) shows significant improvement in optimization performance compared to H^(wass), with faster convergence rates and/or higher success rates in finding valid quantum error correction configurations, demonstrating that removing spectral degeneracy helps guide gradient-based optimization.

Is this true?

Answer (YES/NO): NO